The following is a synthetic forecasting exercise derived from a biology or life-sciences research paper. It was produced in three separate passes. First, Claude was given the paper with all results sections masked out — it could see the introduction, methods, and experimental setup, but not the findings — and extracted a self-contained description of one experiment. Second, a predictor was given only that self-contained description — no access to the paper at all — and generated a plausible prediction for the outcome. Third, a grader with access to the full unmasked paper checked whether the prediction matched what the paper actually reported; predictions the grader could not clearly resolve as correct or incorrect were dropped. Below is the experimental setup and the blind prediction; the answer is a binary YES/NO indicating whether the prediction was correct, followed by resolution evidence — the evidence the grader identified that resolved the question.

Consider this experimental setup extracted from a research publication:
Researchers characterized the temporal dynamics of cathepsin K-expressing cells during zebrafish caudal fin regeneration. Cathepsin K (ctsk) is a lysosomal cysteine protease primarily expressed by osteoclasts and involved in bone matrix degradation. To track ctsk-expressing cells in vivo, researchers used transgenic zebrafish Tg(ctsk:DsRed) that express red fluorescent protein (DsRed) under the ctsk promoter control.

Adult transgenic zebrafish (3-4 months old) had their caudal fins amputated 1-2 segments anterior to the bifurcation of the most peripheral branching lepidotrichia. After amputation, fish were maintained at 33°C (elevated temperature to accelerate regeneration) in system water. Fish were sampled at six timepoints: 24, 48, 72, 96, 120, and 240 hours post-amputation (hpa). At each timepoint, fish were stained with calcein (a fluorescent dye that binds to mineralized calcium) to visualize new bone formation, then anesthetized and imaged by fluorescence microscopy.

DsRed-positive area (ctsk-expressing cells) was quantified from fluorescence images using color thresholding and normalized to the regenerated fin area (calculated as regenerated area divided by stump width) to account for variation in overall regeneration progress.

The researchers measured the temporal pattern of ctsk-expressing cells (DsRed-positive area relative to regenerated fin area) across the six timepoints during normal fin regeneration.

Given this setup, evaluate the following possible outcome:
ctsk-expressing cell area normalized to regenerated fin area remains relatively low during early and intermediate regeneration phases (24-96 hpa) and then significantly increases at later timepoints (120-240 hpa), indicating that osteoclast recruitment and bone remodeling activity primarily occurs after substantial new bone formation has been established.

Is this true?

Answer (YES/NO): NO